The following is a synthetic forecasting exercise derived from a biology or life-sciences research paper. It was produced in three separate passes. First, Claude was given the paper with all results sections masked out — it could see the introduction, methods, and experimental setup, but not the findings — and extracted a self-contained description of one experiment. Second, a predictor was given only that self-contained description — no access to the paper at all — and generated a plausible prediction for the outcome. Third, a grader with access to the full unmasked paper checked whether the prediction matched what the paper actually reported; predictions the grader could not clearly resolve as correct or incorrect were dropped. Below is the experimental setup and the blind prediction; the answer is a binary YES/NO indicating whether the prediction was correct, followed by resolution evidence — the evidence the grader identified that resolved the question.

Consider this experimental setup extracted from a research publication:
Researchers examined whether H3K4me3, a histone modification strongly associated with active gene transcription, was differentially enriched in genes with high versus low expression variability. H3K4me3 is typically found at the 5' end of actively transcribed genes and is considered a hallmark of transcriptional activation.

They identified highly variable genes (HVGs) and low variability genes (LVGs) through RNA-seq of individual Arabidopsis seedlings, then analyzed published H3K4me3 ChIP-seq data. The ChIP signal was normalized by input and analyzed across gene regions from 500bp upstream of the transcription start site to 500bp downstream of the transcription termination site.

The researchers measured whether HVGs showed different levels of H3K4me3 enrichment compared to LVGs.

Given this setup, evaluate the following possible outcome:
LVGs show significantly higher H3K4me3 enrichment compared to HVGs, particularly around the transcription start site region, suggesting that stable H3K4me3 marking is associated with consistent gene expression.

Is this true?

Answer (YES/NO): YES